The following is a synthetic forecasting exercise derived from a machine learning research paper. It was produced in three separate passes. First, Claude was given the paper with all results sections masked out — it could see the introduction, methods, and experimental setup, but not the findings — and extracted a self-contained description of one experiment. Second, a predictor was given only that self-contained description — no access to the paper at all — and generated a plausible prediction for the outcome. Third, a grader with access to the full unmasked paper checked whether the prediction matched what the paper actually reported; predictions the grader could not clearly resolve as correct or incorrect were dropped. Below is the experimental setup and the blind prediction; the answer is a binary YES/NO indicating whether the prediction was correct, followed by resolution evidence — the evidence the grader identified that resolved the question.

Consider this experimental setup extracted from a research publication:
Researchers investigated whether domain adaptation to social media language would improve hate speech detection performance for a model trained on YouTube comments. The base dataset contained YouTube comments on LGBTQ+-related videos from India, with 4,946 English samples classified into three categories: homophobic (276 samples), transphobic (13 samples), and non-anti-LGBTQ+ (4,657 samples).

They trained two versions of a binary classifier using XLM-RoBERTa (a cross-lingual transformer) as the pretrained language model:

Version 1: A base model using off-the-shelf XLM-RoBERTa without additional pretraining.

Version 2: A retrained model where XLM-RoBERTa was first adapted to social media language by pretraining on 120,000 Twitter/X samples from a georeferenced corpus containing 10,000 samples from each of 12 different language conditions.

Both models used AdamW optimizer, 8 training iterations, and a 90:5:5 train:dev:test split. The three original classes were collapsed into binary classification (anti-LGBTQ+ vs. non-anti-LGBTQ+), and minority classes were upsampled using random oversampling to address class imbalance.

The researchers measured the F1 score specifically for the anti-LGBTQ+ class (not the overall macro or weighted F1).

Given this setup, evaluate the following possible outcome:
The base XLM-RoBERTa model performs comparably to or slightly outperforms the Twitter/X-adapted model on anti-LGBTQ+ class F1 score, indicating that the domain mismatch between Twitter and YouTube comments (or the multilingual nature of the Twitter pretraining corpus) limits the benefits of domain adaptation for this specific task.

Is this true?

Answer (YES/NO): NO